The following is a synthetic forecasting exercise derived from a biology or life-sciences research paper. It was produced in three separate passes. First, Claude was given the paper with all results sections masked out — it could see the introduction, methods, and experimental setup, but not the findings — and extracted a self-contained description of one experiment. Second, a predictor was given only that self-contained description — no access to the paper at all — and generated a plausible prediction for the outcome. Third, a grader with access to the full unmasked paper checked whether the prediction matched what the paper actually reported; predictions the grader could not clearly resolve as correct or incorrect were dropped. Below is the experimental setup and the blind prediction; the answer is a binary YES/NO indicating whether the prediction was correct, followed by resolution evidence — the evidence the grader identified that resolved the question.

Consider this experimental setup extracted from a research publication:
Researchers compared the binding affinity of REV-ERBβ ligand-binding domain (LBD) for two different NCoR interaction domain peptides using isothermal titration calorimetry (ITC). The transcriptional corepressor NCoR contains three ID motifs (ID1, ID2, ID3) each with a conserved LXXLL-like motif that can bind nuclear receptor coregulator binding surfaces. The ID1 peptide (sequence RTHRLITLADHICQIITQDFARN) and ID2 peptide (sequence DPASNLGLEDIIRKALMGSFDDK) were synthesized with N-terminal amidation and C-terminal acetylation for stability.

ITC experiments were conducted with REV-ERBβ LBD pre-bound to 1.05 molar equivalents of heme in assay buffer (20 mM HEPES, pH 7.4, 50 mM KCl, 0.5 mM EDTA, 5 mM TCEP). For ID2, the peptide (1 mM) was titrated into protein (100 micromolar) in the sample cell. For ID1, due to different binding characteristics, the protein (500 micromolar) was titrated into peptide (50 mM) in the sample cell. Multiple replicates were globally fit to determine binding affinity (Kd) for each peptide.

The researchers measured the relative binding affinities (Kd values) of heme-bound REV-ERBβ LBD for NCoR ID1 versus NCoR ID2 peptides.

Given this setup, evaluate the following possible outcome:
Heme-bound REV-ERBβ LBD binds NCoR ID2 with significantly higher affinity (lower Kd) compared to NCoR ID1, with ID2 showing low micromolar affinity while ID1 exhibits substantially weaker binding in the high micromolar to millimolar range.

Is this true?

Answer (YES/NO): NO